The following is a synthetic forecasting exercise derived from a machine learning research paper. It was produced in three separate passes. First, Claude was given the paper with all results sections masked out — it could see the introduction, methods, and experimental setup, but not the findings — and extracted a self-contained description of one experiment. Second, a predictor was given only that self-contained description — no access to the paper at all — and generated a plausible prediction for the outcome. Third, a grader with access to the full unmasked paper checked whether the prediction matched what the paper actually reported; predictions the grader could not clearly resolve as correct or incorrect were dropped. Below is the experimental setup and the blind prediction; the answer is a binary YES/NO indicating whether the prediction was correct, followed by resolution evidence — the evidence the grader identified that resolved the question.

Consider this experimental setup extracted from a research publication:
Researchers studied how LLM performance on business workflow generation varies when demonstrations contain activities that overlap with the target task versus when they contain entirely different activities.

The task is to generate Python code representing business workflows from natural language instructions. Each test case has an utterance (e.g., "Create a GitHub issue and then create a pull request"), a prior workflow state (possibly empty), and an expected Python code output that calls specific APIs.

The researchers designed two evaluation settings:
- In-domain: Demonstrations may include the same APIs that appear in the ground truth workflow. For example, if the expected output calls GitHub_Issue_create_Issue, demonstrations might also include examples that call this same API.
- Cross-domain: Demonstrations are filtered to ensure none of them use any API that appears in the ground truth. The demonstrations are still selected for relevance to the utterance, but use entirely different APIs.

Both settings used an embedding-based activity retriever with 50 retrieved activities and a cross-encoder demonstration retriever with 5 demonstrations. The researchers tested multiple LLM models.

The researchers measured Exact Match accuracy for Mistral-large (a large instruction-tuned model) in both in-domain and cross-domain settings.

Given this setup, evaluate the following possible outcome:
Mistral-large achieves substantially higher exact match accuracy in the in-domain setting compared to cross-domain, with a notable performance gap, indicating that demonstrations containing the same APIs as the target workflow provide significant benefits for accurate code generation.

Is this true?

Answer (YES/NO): NO